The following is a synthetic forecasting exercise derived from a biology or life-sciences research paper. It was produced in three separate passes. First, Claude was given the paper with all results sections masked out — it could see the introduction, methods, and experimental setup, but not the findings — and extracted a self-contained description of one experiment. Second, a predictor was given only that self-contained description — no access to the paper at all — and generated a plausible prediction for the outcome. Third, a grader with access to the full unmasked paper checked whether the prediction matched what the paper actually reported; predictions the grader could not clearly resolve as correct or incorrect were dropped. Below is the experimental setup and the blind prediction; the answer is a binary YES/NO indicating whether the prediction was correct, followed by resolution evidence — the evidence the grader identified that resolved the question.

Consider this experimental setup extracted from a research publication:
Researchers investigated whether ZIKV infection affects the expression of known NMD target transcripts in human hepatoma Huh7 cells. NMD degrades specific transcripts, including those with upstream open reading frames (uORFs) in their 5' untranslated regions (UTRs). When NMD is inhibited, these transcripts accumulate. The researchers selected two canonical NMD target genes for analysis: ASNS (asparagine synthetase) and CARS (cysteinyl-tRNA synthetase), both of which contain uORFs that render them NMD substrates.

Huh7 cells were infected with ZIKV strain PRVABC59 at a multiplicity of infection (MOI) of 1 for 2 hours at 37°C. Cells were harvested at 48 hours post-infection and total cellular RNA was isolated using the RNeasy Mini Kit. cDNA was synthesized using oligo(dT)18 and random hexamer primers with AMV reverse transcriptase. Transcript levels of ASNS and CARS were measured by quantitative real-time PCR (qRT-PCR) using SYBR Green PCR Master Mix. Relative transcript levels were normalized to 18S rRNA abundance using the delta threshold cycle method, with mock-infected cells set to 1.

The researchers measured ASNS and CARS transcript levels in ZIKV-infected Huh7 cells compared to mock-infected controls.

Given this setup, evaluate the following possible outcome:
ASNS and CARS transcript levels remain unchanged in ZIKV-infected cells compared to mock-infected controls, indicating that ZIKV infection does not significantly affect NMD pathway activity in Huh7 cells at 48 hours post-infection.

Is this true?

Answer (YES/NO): NO